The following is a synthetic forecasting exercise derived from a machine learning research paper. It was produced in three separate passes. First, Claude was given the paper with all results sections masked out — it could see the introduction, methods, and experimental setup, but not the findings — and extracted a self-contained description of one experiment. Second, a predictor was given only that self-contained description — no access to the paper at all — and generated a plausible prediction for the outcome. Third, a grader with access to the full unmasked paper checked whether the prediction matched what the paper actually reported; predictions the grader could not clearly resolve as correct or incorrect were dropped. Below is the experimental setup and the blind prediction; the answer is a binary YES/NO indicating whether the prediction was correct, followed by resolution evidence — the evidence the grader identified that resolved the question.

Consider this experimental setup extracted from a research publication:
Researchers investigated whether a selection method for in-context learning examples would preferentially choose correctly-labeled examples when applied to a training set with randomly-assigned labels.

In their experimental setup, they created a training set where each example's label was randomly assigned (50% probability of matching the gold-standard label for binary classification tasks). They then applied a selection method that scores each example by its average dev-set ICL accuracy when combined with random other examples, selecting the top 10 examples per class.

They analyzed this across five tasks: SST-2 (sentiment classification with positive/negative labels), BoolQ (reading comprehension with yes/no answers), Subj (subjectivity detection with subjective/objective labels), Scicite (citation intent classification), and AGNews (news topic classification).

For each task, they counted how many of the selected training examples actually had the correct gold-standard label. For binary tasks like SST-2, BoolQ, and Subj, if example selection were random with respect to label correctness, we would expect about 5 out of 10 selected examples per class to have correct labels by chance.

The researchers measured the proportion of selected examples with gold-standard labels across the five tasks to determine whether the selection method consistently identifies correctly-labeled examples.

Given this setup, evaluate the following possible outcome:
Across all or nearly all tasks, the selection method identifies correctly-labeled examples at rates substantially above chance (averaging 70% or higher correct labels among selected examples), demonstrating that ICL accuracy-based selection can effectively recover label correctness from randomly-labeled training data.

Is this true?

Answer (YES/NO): NO